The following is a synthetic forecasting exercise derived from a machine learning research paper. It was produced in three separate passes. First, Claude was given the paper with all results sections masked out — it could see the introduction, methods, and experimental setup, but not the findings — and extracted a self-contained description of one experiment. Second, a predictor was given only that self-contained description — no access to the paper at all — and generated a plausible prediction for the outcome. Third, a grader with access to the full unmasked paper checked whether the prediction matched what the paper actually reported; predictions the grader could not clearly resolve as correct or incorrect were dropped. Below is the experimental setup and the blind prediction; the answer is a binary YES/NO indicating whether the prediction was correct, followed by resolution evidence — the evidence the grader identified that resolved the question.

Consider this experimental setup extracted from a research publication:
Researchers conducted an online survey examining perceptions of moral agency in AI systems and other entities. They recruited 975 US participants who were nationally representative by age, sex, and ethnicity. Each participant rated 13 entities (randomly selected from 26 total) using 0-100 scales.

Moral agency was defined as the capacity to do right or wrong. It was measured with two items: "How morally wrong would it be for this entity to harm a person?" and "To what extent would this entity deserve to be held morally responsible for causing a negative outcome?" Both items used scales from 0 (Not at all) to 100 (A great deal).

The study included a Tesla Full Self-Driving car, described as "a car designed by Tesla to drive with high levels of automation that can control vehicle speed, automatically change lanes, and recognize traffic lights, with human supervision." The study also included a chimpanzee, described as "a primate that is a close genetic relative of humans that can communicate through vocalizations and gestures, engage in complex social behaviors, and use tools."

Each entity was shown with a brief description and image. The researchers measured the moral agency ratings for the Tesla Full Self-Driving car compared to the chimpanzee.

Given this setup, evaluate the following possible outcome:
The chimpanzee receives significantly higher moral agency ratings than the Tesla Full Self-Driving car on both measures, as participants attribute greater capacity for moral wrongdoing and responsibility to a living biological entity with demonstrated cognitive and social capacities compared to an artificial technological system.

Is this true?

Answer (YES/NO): NO